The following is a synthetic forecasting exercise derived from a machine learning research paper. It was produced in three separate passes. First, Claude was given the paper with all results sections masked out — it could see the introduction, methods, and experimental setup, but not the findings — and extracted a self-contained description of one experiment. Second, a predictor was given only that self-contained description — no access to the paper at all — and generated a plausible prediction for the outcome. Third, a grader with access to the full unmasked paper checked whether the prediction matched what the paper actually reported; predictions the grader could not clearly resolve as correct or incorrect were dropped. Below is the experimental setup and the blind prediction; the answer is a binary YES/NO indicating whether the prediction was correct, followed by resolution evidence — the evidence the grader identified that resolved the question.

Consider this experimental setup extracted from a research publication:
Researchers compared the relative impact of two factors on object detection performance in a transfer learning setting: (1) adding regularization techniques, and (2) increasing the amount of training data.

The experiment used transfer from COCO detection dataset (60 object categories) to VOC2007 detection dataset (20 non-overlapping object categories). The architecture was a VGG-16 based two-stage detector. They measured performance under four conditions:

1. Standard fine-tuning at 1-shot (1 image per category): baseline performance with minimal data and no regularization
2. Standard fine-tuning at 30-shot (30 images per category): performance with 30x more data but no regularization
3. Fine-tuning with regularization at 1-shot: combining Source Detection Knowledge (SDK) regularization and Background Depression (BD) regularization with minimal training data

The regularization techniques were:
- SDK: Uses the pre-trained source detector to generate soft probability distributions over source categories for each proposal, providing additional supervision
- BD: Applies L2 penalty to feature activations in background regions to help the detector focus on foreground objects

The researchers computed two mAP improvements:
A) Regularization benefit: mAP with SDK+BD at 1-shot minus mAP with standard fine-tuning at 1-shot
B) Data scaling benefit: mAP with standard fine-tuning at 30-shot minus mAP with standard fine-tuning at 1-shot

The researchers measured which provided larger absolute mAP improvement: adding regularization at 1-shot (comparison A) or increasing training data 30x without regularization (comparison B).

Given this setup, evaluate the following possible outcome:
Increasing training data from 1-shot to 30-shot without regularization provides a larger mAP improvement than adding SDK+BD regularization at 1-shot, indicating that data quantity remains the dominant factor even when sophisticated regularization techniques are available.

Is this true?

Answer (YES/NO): YES